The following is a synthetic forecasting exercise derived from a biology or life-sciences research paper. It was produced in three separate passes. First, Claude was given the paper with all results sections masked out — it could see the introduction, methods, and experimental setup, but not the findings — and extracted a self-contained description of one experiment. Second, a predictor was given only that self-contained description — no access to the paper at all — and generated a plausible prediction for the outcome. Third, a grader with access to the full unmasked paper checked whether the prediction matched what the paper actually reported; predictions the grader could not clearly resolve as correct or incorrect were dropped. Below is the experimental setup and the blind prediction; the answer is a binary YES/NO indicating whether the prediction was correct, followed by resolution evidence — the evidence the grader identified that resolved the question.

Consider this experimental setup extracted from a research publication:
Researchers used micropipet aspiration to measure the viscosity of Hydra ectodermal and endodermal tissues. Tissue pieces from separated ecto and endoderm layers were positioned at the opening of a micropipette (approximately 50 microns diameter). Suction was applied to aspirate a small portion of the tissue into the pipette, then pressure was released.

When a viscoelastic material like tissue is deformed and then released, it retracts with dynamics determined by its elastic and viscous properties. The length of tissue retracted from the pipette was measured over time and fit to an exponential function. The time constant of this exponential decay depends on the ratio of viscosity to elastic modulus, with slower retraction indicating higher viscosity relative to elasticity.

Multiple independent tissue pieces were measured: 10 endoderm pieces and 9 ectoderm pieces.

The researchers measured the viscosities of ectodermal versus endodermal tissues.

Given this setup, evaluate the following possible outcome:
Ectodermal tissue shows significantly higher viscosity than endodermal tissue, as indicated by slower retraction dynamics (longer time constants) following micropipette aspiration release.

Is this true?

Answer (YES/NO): NO